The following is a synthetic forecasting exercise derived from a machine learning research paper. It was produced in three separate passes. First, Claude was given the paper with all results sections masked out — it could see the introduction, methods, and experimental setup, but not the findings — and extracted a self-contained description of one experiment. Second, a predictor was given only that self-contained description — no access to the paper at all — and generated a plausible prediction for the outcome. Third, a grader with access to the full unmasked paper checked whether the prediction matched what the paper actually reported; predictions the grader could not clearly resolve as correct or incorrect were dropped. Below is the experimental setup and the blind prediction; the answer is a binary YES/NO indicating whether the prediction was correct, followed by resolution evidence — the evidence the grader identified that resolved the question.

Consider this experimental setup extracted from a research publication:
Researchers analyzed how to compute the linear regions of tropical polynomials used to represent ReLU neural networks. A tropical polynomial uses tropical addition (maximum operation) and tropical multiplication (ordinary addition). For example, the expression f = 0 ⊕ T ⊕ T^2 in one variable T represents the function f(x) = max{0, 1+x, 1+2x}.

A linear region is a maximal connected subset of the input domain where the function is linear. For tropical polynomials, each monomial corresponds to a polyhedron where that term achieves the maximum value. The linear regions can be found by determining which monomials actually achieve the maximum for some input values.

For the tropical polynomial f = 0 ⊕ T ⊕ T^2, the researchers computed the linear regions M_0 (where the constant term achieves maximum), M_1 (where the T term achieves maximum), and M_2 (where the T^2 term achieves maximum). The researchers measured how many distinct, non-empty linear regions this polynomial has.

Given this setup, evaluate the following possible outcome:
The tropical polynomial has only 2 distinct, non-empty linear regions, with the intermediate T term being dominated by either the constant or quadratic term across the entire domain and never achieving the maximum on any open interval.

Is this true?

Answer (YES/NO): NO